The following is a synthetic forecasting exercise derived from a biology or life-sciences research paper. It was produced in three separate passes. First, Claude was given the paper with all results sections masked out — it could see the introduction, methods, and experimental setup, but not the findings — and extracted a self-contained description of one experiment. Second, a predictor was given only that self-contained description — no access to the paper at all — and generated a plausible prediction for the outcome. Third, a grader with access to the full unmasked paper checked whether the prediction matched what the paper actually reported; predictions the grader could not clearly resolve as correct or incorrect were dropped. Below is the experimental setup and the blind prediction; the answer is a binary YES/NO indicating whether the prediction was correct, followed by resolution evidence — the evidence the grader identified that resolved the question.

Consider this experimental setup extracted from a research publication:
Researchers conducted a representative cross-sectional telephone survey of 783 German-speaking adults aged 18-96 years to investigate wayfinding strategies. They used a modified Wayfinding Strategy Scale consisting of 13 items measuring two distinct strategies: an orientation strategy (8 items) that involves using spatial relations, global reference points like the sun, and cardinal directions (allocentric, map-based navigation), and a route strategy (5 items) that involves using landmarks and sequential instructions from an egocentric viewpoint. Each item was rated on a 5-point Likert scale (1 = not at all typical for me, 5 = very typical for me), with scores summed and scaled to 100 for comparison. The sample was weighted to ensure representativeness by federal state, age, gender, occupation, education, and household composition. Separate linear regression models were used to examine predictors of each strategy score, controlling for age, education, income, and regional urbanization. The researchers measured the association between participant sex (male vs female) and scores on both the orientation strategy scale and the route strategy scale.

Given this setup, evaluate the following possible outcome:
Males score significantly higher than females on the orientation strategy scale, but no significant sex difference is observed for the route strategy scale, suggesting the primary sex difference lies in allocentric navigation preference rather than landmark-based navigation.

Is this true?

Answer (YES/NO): YES